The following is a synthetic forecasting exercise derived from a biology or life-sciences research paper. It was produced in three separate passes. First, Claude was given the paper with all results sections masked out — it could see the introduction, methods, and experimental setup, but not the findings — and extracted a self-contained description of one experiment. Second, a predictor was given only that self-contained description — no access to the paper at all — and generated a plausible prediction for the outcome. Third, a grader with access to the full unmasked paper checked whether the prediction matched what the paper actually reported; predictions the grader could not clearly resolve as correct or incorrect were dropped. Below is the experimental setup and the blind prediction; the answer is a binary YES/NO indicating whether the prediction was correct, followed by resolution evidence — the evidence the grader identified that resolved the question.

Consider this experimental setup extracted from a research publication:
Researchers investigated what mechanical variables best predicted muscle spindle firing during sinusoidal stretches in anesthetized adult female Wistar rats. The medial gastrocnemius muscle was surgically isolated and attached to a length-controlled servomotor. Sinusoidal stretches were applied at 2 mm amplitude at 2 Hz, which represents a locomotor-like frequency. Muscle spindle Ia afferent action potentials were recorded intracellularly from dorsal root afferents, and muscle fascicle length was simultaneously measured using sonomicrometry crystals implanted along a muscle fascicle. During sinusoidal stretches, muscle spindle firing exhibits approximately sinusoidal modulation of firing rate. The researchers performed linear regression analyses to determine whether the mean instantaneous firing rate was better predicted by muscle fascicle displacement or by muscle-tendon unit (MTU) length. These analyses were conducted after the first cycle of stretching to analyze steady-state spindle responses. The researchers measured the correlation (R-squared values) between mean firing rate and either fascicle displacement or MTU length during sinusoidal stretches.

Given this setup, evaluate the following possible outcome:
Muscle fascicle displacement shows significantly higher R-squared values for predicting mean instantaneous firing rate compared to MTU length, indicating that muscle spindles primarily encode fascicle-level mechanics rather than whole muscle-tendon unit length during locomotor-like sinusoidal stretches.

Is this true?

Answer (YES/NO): NO